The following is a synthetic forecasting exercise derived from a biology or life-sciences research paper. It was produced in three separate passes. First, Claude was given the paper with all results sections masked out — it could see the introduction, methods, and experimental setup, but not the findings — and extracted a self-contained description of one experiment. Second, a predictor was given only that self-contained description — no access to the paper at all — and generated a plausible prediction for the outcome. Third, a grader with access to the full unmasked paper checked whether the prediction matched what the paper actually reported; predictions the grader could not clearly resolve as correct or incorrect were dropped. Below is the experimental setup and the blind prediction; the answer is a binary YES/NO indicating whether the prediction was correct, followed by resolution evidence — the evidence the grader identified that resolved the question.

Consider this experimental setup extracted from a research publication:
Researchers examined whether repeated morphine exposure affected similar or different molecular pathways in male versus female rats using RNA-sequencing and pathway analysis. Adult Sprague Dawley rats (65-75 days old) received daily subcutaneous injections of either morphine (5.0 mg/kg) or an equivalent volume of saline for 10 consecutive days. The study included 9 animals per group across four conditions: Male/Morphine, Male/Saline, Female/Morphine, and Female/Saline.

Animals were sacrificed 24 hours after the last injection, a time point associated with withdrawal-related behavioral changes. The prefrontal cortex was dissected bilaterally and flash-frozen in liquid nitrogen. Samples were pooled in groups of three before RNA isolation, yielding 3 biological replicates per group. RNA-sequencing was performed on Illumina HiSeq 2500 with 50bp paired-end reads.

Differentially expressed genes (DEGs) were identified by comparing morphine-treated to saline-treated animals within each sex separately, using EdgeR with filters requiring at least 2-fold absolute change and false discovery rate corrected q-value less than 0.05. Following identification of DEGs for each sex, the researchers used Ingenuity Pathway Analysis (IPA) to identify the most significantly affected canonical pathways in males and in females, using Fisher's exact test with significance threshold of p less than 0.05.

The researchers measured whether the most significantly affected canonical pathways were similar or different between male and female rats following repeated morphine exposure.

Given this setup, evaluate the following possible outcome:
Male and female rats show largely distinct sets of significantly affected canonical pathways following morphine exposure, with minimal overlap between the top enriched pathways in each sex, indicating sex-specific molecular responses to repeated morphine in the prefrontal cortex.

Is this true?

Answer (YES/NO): NO